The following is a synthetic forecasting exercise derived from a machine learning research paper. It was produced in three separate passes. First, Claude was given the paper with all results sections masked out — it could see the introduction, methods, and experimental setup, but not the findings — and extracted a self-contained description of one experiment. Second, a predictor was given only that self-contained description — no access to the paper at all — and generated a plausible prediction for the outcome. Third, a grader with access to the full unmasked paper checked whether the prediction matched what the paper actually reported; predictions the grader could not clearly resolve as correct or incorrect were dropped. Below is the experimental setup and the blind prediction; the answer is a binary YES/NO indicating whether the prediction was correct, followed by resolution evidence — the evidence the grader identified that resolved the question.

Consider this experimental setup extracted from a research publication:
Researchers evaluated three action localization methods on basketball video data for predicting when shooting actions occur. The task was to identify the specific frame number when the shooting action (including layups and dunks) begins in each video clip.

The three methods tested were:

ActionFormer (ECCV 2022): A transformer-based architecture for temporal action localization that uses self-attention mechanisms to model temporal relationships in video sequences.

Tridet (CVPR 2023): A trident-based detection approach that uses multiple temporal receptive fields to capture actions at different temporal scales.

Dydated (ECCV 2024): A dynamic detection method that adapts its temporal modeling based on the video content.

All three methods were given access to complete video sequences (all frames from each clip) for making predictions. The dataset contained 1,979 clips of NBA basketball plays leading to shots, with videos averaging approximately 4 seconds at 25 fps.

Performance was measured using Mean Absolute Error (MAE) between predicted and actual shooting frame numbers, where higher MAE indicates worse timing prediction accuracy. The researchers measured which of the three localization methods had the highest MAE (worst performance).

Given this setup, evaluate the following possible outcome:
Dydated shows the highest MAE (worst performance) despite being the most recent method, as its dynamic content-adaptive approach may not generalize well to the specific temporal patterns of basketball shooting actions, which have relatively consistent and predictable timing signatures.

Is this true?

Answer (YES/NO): NO